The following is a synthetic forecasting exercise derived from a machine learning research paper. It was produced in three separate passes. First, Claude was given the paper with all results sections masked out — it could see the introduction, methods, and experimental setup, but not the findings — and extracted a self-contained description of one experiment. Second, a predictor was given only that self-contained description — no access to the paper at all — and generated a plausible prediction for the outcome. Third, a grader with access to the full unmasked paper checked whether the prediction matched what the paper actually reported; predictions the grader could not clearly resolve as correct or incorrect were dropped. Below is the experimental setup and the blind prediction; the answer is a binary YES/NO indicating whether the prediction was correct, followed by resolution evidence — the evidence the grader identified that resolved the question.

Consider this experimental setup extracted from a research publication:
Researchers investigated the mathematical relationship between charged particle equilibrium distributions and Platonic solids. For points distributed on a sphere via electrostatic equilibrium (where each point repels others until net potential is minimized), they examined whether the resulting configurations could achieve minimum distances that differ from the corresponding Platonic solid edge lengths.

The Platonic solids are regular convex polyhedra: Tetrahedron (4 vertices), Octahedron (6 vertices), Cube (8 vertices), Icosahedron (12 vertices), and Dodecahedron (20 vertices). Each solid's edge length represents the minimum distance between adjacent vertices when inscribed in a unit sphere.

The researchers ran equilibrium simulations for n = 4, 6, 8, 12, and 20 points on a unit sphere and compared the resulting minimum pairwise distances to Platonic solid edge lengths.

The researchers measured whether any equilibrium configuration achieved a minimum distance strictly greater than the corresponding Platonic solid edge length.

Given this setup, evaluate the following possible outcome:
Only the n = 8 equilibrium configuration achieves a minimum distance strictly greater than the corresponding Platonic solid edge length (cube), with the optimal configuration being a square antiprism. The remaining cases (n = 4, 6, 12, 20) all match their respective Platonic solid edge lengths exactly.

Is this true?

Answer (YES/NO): NO